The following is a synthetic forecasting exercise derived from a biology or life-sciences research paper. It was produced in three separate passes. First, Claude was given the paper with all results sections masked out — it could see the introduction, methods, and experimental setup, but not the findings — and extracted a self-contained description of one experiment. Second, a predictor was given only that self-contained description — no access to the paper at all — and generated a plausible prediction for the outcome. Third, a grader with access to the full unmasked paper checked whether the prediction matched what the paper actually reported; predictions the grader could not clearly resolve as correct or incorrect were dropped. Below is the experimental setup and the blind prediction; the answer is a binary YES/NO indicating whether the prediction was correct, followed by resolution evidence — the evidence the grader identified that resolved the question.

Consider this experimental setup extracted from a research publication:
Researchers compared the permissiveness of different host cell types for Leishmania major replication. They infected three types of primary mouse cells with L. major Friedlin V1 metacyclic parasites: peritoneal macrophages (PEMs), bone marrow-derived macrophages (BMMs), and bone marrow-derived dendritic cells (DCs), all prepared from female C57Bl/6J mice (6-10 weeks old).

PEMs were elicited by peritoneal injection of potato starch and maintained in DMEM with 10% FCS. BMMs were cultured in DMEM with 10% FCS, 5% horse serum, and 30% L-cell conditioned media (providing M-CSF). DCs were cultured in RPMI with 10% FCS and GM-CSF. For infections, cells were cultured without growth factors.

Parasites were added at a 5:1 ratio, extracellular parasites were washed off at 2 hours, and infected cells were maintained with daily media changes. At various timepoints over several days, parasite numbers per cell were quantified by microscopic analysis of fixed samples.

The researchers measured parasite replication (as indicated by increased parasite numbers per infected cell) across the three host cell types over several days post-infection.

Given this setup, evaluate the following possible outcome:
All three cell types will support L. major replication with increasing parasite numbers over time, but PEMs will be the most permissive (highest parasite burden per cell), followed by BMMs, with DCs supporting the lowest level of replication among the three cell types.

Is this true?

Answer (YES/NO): NO